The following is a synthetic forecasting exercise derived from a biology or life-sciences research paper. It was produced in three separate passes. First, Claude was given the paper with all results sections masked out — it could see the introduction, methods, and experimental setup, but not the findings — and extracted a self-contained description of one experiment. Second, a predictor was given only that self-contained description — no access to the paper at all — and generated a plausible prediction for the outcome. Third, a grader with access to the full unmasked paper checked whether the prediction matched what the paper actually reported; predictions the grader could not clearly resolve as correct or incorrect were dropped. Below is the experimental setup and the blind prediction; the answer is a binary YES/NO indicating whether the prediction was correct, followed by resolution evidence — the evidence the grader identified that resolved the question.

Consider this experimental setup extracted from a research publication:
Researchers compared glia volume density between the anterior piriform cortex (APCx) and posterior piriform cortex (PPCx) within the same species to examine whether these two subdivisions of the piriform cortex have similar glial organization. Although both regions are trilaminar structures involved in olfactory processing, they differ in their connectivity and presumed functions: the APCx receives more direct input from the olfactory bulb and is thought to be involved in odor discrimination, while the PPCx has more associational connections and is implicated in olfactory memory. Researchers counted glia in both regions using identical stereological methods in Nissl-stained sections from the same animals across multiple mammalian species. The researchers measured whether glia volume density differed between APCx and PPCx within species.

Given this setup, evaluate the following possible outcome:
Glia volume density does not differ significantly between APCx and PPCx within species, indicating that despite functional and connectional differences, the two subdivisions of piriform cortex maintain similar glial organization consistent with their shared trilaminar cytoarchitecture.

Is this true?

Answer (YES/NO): NO